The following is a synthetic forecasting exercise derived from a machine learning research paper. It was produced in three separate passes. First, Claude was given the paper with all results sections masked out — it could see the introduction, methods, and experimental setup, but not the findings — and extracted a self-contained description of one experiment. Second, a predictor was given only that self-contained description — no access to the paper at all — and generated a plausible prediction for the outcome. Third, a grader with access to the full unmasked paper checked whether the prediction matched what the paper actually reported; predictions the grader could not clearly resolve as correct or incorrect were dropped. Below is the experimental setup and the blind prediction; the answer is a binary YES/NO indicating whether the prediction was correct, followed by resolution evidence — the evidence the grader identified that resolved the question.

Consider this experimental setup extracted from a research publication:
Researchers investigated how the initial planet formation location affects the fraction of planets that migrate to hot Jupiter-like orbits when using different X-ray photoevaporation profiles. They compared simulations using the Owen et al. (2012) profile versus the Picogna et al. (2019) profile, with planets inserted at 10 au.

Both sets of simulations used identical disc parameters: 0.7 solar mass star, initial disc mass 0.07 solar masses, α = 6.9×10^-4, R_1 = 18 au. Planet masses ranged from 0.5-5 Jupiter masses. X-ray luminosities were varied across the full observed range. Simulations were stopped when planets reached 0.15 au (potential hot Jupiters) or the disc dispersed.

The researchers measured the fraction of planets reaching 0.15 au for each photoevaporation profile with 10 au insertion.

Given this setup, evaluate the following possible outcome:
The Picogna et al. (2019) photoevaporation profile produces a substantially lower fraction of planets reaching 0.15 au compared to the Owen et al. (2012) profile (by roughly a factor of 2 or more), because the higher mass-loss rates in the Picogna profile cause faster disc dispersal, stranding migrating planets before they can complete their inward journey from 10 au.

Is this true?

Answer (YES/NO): NO